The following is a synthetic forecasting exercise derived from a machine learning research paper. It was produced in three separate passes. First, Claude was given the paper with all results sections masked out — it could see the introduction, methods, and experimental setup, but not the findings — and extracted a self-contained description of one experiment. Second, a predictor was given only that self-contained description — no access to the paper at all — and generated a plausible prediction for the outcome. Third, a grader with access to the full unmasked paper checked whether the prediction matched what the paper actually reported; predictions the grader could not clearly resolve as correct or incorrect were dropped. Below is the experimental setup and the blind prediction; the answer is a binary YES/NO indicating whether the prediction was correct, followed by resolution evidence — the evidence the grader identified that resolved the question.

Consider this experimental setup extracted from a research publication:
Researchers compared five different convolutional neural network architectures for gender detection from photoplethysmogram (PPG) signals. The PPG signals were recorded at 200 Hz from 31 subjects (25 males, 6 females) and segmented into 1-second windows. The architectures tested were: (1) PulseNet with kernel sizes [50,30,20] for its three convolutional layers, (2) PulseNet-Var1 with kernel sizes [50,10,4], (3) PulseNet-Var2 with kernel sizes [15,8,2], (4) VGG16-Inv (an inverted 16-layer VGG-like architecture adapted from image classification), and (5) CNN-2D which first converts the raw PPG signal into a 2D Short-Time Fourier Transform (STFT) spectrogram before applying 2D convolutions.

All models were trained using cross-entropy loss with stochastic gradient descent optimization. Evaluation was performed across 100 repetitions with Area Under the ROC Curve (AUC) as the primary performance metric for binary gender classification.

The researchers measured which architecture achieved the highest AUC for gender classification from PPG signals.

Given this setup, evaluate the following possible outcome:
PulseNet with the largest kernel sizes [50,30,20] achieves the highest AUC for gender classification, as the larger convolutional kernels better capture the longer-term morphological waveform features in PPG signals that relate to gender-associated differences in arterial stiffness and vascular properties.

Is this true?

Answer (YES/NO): NO